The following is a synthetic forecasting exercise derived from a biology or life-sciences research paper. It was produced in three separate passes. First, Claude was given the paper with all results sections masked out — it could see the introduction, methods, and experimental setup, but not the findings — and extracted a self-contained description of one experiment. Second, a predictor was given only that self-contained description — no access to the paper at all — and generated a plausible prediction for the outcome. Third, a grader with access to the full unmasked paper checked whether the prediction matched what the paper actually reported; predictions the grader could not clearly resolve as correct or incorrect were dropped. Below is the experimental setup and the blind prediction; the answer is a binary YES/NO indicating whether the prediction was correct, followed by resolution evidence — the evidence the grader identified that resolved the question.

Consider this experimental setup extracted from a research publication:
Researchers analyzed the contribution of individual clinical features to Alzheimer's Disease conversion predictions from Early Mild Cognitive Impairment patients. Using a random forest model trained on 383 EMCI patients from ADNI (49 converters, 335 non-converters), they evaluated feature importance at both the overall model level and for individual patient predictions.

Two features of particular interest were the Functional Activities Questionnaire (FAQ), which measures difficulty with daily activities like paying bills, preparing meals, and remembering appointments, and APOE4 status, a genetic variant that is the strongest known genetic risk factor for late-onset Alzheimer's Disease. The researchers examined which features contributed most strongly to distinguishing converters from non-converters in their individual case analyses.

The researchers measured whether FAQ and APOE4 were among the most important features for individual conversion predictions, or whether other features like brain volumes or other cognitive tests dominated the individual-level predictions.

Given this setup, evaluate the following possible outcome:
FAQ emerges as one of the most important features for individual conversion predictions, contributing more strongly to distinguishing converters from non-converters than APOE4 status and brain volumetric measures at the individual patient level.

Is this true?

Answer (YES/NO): NO